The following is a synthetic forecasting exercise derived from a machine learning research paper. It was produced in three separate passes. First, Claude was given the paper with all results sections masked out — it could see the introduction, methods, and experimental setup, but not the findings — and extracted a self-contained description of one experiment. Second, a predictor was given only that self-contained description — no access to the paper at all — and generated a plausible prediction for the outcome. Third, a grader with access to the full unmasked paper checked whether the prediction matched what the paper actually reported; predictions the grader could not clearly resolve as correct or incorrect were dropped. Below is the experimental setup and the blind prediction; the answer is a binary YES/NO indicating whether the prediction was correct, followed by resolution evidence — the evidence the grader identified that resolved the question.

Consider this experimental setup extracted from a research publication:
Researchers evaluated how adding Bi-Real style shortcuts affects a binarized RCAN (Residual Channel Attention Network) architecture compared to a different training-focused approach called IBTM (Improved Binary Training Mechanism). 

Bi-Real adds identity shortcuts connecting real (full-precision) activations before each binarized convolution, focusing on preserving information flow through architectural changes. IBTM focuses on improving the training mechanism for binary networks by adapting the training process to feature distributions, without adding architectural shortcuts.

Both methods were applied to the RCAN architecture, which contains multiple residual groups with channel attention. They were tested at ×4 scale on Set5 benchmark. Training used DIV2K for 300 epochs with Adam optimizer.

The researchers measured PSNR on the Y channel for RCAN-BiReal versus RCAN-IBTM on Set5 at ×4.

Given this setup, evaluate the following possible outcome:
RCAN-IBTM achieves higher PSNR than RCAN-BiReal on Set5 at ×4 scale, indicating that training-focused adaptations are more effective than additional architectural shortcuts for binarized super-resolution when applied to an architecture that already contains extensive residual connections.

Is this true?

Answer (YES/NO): NO